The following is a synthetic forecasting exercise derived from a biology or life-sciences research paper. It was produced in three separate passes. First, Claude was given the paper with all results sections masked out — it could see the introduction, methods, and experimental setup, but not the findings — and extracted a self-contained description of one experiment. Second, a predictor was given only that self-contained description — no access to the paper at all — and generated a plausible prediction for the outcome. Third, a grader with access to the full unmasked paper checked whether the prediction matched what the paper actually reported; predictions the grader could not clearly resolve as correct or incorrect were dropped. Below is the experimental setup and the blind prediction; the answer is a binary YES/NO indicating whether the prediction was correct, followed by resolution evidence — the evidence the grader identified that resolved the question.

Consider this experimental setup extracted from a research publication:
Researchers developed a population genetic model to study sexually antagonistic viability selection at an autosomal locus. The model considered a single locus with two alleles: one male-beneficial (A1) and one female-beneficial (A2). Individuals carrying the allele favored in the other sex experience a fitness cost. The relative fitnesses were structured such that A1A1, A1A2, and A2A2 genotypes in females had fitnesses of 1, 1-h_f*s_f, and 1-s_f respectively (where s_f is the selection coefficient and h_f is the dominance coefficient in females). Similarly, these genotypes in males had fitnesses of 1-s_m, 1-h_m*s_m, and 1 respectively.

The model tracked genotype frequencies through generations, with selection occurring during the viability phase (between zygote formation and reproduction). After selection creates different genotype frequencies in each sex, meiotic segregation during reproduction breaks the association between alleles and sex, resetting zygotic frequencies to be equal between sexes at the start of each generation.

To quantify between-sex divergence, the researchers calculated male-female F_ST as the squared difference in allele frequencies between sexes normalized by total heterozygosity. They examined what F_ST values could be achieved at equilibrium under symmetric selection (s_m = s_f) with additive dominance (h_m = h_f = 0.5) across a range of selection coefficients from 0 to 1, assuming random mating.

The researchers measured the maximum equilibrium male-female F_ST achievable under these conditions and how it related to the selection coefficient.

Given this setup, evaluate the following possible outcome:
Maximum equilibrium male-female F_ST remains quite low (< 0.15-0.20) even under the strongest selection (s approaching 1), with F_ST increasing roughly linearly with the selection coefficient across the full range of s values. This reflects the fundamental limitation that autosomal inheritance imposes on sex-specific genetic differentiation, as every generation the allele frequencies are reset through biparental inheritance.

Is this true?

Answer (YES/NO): NO